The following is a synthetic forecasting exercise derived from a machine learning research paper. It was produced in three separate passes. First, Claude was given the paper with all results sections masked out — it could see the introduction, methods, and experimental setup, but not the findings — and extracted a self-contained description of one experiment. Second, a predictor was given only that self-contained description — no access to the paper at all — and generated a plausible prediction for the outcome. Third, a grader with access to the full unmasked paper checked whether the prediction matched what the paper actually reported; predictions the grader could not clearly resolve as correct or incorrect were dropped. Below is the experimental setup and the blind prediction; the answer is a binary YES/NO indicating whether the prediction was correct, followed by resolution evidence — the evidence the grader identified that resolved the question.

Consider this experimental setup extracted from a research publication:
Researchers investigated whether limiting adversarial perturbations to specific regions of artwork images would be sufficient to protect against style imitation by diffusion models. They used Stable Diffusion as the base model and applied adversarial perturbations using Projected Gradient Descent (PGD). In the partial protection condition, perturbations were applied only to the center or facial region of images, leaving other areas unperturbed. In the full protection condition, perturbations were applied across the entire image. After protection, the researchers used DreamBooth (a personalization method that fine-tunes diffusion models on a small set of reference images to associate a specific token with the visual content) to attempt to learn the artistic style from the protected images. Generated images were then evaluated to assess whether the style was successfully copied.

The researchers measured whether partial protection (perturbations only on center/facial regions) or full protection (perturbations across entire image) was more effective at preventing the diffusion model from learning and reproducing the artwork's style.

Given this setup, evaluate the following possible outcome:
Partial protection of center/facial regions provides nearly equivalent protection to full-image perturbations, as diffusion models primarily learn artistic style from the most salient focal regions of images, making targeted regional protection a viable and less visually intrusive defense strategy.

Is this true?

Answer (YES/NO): NO